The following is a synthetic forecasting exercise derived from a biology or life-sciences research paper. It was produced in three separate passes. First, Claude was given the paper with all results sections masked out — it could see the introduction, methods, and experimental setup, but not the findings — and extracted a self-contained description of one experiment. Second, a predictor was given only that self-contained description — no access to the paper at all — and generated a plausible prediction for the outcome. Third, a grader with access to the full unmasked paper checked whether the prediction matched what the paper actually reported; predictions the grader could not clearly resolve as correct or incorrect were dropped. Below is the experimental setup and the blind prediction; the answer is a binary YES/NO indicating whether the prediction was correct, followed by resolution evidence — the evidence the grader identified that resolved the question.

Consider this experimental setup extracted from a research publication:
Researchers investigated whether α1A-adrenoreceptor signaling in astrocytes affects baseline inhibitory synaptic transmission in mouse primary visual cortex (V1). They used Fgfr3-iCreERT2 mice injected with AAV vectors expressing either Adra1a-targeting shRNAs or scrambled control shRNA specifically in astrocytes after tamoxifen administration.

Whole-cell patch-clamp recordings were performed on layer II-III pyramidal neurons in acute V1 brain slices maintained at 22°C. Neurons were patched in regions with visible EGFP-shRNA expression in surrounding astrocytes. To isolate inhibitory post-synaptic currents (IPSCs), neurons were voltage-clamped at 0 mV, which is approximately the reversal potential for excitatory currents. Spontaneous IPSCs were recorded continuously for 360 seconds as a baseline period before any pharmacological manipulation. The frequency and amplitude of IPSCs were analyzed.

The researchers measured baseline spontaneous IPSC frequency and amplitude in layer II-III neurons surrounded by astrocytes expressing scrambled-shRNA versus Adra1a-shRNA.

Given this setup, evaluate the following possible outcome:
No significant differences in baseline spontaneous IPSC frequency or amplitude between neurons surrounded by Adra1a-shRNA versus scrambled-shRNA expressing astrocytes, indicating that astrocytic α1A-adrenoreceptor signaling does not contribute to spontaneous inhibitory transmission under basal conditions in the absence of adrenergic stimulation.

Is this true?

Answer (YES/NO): NO